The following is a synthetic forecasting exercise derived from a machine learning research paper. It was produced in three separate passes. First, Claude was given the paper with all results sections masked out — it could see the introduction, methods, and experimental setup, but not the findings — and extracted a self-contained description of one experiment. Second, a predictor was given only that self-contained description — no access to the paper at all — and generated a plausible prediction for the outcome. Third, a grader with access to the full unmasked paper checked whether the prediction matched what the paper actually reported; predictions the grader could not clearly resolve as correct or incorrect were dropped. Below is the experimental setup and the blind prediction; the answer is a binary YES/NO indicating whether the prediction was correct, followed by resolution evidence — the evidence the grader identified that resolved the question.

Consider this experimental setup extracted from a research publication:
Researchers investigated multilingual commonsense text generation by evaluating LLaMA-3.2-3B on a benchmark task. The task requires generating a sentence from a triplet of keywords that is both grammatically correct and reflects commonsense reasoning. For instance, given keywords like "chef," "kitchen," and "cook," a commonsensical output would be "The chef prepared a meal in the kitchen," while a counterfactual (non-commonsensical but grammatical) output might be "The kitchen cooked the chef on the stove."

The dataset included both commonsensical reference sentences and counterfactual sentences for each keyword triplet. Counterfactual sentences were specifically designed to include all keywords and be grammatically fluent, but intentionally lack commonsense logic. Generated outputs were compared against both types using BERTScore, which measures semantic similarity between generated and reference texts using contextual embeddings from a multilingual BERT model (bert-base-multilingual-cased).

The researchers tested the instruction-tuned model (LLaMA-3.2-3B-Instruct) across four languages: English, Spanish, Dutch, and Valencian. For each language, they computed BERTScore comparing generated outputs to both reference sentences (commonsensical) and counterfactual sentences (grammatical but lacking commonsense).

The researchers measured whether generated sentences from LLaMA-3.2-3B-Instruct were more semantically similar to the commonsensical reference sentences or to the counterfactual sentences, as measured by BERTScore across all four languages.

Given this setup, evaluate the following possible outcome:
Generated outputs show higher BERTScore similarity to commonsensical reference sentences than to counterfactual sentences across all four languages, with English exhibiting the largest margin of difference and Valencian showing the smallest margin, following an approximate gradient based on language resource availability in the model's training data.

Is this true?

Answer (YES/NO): NO